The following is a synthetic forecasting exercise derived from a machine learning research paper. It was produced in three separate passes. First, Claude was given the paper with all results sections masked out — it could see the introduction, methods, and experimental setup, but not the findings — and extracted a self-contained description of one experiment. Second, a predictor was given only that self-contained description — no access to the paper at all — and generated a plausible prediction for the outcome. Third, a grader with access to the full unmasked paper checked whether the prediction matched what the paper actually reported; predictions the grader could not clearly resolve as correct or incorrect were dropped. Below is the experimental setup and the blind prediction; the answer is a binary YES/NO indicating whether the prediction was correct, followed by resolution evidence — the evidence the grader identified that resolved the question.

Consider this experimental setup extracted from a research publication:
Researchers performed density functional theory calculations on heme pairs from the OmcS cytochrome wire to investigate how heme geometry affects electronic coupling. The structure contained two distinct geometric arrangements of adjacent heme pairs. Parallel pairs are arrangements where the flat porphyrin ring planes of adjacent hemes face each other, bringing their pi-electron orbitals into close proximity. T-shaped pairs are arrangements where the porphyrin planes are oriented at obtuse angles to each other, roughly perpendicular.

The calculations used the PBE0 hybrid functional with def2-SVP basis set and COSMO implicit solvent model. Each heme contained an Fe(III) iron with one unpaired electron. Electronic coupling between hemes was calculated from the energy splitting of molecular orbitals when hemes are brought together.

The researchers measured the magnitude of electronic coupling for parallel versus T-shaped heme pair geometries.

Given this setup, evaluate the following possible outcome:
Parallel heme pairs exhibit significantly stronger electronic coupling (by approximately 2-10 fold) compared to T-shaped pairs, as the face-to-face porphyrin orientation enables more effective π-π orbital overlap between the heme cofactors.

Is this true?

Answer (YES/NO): YES